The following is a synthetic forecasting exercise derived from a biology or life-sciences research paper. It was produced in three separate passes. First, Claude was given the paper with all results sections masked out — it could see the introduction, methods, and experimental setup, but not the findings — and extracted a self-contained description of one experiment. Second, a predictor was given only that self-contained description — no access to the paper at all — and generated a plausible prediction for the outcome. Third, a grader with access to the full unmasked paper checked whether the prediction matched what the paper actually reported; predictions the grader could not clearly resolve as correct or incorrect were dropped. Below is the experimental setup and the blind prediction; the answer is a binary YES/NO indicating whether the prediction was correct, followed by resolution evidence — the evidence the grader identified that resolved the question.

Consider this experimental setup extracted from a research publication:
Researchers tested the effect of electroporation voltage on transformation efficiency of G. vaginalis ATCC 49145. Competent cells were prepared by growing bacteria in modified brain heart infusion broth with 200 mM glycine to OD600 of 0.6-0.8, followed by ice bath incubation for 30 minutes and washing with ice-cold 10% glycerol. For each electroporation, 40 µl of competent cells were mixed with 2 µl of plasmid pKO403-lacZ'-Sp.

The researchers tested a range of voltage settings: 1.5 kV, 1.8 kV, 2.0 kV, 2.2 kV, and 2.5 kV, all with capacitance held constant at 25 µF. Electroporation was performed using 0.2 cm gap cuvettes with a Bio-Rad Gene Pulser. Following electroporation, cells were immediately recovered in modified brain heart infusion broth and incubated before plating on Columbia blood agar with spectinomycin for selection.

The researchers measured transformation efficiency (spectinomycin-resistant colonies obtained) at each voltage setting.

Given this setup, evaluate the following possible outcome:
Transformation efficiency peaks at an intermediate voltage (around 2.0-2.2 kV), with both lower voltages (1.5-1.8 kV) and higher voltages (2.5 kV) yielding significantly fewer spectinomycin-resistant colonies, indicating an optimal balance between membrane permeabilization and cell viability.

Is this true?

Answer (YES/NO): NO